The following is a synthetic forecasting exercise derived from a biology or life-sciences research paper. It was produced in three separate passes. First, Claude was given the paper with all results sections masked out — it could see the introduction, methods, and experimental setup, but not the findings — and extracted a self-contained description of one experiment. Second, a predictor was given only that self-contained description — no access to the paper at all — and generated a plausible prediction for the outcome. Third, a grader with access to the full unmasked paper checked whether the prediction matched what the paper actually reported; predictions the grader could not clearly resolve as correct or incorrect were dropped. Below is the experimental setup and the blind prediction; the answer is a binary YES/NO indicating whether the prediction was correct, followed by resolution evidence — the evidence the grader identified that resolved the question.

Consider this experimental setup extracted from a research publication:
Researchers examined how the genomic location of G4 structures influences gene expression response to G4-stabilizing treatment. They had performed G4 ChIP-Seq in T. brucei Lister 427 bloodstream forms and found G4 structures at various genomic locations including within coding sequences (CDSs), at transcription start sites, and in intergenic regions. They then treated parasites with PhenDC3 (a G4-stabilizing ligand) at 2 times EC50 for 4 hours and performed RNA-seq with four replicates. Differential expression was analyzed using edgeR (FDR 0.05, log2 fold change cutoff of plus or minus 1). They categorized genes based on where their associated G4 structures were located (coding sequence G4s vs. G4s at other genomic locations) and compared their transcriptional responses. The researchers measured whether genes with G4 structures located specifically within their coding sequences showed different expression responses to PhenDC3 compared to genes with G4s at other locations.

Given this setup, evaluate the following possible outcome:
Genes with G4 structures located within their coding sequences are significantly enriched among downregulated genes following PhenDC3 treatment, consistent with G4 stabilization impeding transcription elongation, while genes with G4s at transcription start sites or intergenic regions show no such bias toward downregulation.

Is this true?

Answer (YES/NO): NO